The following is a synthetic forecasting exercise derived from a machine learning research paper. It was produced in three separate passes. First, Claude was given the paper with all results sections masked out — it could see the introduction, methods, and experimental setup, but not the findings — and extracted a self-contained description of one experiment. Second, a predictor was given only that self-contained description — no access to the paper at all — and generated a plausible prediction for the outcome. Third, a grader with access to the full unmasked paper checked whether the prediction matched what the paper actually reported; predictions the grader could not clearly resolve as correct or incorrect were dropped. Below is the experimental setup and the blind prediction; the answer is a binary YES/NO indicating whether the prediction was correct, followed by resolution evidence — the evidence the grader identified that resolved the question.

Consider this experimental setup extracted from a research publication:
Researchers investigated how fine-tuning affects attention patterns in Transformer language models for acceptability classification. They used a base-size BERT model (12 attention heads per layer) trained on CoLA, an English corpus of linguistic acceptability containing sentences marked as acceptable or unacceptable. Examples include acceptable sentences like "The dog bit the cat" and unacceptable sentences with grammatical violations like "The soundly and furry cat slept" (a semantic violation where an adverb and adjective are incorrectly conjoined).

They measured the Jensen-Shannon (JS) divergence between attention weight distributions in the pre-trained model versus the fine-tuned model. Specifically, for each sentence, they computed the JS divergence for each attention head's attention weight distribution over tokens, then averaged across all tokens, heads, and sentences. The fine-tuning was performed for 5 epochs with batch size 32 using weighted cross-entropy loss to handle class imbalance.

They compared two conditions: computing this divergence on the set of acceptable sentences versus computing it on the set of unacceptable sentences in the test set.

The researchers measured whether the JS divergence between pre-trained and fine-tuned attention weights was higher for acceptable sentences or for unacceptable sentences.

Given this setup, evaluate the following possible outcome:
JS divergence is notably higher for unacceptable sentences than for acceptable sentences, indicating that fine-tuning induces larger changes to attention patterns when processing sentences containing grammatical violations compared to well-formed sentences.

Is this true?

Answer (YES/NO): NO